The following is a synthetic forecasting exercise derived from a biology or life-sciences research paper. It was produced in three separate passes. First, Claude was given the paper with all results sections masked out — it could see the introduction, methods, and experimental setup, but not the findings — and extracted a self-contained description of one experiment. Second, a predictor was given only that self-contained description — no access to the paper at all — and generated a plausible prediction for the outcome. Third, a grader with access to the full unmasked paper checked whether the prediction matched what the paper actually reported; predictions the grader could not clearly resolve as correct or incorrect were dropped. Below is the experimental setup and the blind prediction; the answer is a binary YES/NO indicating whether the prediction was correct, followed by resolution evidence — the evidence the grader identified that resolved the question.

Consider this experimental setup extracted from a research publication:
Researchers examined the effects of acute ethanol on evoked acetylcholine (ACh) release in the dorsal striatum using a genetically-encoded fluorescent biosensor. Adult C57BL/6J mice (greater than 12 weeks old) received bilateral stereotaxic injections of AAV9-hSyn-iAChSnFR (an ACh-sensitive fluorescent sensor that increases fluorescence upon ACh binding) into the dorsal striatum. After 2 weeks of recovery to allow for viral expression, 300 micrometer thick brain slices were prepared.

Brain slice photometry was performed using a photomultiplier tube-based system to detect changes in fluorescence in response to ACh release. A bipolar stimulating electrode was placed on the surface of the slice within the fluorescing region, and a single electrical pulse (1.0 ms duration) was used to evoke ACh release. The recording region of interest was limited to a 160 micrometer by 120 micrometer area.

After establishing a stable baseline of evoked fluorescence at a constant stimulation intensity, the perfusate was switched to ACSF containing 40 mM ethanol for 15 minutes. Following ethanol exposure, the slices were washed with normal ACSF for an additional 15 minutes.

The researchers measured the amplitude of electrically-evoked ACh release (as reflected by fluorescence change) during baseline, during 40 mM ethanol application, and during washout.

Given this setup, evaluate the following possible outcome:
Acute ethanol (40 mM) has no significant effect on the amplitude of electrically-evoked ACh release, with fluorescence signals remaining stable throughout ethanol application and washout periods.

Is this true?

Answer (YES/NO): NO